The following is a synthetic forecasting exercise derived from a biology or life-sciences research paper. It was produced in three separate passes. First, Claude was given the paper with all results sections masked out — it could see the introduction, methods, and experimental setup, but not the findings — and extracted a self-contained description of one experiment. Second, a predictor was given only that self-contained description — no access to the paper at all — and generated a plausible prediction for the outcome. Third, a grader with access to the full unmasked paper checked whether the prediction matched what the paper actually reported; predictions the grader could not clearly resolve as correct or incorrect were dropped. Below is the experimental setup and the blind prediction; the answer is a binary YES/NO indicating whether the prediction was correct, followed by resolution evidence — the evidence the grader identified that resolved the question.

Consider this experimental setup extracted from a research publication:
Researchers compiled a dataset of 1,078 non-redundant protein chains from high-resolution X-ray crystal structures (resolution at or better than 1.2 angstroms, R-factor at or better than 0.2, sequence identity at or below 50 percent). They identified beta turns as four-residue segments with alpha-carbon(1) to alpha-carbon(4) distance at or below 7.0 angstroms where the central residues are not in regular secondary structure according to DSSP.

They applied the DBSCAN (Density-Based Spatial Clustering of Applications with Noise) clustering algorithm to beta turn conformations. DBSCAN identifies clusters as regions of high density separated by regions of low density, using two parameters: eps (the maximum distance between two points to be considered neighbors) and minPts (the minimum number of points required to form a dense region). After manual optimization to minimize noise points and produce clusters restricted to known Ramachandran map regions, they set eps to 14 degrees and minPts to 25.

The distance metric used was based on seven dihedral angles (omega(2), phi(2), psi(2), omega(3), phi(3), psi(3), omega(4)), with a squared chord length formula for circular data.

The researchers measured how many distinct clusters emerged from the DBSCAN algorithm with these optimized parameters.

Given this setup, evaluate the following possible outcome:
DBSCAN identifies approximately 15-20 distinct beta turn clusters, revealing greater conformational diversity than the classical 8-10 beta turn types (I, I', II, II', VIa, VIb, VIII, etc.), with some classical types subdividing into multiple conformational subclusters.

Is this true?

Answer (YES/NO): NO